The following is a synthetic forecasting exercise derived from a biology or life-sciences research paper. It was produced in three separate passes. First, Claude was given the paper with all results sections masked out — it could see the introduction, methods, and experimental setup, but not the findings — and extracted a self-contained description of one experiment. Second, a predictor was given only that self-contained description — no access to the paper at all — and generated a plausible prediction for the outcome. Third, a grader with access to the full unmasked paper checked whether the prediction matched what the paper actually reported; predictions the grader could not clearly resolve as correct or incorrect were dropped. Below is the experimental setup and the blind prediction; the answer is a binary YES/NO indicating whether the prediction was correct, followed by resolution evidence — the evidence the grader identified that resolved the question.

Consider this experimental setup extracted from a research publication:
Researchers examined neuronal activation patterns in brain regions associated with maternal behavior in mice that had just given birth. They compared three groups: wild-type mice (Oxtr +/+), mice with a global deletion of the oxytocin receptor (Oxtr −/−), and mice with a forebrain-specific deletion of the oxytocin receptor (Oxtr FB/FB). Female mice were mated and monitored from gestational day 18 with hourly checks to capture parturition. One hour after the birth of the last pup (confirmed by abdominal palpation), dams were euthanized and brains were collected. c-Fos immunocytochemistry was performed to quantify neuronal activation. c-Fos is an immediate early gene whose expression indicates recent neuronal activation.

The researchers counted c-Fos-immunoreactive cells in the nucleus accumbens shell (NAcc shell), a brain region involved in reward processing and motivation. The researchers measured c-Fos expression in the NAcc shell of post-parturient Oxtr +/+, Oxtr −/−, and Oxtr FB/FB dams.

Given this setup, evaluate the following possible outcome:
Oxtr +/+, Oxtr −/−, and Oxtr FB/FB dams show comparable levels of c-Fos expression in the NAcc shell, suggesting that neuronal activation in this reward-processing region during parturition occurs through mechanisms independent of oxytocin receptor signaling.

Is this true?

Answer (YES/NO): NO